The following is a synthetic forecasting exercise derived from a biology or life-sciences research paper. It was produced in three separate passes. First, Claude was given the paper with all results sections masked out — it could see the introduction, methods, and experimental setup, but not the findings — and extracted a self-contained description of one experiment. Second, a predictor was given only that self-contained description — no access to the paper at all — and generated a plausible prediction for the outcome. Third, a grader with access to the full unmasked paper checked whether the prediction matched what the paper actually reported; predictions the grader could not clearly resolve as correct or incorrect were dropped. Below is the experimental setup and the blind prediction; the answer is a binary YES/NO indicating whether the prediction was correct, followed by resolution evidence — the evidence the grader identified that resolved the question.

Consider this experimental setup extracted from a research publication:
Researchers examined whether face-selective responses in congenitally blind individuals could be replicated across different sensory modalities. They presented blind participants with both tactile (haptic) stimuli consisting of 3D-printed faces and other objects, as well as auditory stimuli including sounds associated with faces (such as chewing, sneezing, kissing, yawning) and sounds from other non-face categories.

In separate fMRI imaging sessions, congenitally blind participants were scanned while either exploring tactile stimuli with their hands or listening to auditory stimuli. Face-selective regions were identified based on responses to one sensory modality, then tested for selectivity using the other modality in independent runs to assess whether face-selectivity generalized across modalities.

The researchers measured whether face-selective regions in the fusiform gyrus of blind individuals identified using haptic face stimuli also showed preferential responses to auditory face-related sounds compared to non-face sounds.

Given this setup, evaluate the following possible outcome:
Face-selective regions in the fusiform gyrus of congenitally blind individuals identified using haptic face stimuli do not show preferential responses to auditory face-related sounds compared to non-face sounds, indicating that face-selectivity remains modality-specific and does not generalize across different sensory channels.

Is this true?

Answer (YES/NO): NO